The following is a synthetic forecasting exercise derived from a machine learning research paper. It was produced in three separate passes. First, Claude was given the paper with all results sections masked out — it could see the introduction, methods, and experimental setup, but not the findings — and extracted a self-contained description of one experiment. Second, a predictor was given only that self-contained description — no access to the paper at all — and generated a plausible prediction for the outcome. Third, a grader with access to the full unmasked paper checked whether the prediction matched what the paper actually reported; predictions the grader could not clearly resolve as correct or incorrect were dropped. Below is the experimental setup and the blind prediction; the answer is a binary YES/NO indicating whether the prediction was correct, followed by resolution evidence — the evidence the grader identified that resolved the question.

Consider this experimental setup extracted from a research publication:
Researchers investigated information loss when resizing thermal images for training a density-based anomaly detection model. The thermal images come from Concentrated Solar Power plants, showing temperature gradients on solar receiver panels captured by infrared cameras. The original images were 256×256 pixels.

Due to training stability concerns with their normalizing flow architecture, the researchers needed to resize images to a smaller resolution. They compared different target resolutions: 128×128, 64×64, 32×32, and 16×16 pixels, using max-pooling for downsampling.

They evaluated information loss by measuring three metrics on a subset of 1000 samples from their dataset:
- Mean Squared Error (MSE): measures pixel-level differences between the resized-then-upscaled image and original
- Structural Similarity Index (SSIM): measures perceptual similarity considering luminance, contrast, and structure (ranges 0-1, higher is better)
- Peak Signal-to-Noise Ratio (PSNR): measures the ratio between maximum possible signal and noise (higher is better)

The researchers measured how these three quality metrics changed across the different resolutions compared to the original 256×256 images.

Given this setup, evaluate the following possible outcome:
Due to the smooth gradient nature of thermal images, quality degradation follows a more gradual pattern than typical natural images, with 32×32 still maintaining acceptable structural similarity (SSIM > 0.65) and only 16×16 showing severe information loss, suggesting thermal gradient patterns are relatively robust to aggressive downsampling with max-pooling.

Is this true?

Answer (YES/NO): NO